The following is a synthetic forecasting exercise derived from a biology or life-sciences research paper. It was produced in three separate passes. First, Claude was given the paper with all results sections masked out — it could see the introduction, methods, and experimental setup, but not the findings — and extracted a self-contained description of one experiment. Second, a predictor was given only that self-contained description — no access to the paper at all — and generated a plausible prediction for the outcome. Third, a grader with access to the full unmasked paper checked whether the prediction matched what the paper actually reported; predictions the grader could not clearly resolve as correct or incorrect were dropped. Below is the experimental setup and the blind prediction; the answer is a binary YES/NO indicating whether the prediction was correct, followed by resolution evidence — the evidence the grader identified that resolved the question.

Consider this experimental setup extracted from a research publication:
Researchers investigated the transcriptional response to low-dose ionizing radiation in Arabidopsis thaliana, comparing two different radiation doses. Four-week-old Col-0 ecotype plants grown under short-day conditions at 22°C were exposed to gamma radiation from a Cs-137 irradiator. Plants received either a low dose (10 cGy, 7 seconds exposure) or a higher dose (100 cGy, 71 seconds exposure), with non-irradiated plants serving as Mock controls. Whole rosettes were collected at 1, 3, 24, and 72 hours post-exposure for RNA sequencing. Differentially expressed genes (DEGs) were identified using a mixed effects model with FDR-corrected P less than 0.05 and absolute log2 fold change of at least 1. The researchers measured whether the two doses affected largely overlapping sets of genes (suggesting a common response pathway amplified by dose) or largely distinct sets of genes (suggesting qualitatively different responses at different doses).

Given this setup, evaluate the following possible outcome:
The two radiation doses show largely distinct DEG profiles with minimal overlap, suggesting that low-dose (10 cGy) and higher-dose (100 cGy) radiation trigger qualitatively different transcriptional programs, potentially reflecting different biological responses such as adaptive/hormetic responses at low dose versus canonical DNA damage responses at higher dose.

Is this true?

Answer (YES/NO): NO